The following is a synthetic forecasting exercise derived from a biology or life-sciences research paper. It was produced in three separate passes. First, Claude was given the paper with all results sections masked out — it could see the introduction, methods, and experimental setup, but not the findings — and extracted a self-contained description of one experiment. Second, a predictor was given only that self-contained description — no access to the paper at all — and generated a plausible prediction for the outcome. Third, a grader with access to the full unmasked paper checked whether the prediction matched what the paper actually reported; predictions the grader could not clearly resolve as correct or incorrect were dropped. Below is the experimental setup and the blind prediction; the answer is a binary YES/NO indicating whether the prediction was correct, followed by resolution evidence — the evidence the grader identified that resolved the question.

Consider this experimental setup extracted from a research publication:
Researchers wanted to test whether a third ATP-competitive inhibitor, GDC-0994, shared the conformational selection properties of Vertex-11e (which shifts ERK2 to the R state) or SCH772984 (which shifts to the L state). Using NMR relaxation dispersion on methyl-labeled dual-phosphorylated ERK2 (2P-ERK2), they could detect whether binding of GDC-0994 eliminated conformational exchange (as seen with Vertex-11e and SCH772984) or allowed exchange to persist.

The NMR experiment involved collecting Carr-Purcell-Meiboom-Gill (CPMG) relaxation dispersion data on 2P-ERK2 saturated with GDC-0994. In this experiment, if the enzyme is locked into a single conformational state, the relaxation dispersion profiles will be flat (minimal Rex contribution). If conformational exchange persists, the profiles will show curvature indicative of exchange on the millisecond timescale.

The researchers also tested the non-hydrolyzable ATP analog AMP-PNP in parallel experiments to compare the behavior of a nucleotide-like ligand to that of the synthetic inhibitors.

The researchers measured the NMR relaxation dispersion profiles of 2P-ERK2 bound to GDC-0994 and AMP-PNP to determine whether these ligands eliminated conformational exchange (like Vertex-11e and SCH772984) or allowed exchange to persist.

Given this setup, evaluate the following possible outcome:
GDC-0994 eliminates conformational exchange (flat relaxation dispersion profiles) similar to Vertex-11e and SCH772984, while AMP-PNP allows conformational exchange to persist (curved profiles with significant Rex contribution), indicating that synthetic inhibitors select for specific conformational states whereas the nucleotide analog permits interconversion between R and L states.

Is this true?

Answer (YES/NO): NO